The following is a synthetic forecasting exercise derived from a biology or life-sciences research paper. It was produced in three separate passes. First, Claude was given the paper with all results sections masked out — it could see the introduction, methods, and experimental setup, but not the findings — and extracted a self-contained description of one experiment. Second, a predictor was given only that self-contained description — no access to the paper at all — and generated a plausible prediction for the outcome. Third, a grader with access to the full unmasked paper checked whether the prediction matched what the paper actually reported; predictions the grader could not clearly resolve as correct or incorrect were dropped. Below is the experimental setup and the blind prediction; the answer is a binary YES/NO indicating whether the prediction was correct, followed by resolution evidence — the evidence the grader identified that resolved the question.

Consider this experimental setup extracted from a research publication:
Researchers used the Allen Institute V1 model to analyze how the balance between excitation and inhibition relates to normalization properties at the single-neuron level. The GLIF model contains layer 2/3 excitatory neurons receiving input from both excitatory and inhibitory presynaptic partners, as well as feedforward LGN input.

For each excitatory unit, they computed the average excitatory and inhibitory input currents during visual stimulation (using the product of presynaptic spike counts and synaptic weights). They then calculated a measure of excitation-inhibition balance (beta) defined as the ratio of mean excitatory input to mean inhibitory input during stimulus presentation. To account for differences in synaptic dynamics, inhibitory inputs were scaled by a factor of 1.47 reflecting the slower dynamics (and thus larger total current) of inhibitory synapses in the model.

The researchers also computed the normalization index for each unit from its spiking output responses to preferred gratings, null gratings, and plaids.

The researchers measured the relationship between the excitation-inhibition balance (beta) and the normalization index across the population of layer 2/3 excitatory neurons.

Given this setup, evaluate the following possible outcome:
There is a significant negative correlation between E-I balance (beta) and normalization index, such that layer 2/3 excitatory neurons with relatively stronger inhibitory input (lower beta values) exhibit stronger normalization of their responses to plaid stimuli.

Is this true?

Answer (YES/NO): YES